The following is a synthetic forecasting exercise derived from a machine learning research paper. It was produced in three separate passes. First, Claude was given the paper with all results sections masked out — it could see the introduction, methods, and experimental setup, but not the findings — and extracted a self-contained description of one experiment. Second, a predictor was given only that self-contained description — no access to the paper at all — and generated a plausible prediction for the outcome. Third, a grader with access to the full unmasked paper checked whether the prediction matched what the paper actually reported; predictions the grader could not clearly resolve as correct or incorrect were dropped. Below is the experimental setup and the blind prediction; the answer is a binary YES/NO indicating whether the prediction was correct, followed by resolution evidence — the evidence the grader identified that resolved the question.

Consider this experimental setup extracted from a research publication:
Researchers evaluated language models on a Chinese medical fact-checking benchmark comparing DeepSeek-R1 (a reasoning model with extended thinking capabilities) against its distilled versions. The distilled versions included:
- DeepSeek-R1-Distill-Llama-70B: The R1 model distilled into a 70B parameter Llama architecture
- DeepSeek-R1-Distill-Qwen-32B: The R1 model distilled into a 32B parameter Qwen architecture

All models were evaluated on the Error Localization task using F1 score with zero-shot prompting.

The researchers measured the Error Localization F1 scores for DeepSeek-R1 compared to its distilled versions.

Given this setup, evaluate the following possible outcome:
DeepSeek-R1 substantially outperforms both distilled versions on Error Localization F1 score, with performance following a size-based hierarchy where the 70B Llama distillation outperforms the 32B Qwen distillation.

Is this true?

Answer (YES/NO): NO